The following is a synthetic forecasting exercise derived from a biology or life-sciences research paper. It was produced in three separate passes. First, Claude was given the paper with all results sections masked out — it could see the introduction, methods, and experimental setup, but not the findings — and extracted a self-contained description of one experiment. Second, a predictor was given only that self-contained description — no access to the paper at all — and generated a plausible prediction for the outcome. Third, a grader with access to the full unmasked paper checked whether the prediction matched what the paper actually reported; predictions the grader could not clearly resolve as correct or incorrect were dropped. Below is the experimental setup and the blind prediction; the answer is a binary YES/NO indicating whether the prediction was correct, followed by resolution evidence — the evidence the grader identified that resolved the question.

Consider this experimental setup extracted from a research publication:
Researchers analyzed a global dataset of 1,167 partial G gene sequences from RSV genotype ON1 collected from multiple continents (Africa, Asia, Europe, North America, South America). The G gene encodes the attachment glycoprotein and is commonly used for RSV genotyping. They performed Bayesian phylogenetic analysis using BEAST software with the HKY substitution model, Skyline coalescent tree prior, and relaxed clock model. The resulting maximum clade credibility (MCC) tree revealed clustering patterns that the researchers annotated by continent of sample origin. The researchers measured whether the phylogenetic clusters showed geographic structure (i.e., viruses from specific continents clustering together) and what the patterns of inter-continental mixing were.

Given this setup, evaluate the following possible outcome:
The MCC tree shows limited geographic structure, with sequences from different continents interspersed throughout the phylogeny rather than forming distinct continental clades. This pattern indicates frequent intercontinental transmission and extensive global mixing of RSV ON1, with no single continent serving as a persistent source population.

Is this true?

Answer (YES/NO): NO